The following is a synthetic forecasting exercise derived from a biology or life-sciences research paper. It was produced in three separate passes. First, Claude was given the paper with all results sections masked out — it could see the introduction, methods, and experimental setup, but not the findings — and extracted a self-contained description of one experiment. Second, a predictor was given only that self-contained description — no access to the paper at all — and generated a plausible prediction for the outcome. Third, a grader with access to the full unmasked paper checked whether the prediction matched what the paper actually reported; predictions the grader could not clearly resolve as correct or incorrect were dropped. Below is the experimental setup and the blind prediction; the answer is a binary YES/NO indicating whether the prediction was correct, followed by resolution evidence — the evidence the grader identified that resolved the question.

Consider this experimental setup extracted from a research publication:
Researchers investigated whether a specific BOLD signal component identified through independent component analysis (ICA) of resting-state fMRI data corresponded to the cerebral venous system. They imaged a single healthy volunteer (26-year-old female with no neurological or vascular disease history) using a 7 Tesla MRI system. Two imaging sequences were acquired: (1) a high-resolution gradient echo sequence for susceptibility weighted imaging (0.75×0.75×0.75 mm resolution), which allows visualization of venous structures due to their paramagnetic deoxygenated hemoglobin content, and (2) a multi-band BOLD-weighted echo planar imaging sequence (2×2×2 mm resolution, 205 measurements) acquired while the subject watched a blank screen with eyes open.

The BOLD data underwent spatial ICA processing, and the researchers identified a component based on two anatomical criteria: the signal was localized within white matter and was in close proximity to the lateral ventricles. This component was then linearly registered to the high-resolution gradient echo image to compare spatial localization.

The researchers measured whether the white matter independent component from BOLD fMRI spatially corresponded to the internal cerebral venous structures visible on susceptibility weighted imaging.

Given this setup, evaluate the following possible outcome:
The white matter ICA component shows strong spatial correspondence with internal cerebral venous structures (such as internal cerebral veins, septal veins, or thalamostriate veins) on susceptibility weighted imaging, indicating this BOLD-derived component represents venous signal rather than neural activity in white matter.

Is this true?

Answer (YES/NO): YES